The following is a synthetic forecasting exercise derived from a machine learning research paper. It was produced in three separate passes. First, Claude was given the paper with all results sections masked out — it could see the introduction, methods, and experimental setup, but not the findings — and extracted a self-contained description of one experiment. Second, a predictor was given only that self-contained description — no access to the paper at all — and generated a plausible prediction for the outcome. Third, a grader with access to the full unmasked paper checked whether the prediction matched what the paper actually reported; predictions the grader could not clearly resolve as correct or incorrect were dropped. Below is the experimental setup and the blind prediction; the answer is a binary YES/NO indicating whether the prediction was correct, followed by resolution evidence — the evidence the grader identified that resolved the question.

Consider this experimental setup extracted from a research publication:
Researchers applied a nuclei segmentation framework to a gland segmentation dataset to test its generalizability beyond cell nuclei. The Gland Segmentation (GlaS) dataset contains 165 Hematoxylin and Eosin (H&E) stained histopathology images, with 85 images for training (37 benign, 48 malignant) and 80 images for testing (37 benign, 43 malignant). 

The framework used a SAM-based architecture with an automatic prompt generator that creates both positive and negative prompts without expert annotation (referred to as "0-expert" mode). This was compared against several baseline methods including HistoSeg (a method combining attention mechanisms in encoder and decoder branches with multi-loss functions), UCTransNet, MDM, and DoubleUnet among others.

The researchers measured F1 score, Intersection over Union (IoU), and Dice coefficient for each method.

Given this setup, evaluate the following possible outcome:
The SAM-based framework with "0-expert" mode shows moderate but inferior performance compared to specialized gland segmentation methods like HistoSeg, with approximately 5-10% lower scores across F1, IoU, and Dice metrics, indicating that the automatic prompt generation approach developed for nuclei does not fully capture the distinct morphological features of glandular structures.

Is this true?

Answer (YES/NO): NO